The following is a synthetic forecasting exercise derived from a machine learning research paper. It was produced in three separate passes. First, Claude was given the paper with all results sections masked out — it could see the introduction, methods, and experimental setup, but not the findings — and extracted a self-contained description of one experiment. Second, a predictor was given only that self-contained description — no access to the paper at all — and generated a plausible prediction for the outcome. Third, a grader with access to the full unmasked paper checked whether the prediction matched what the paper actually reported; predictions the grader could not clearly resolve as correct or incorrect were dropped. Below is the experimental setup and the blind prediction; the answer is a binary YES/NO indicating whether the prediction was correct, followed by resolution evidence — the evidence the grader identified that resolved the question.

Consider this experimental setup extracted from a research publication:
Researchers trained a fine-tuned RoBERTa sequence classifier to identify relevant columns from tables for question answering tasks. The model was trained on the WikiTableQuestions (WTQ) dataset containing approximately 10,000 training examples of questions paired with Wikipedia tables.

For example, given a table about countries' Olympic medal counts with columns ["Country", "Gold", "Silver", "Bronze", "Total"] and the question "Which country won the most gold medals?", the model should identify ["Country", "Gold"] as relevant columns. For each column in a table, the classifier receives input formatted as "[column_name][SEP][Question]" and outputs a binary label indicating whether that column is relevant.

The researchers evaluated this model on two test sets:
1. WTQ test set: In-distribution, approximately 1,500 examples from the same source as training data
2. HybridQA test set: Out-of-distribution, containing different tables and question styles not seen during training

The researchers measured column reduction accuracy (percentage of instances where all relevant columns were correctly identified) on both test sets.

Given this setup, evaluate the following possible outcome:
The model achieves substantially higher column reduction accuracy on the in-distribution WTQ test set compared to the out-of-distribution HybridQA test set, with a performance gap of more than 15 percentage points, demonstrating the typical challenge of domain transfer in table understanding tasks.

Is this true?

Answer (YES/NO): YES